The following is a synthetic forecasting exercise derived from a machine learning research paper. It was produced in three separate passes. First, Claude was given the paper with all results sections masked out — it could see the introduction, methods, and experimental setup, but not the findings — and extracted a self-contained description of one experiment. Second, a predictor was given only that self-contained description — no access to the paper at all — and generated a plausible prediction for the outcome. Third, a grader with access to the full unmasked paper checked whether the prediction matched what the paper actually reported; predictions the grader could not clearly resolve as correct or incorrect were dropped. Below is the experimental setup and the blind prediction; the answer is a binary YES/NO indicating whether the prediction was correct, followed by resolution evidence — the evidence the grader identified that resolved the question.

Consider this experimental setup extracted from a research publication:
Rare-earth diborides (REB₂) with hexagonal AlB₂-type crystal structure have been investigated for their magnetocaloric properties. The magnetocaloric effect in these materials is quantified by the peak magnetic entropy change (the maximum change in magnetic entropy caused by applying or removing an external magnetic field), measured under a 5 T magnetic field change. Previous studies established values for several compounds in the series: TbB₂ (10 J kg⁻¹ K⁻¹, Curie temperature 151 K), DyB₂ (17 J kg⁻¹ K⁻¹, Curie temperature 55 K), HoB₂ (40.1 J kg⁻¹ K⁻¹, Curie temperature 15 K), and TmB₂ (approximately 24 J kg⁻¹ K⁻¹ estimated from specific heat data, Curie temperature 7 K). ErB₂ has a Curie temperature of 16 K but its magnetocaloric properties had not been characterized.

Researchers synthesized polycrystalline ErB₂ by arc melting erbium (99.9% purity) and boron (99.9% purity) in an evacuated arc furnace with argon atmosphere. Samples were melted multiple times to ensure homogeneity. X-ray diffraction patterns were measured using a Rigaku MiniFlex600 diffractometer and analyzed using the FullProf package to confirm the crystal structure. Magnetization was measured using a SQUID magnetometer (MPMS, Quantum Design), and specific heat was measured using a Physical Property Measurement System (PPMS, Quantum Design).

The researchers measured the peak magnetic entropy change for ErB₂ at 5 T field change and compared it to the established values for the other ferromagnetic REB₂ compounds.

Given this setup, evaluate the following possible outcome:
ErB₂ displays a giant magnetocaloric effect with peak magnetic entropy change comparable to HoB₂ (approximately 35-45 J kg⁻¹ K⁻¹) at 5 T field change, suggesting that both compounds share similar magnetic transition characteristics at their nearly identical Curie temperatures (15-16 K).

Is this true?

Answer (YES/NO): NO